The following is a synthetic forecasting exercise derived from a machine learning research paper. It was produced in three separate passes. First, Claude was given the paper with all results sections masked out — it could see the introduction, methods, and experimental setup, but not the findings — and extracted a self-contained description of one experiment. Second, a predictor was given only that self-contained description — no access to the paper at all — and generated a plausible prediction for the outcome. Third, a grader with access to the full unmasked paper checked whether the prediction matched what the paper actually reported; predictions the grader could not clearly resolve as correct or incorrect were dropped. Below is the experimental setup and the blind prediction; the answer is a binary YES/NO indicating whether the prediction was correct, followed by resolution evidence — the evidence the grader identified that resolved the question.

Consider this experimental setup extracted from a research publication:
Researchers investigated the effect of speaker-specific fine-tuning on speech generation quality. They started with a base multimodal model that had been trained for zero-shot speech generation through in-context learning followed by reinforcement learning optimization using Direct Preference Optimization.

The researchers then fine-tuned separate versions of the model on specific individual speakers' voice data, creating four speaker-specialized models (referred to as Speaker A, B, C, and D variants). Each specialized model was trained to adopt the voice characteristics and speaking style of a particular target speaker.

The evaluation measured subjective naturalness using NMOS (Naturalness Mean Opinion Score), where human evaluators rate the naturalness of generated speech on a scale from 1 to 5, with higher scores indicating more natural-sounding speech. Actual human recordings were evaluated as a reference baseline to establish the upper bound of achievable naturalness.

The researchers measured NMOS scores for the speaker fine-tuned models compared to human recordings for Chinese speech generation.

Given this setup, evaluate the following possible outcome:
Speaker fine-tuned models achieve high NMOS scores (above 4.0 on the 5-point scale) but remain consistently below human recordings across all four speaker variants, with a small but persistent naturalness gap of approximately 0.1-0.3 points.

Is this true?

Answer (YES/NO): NO